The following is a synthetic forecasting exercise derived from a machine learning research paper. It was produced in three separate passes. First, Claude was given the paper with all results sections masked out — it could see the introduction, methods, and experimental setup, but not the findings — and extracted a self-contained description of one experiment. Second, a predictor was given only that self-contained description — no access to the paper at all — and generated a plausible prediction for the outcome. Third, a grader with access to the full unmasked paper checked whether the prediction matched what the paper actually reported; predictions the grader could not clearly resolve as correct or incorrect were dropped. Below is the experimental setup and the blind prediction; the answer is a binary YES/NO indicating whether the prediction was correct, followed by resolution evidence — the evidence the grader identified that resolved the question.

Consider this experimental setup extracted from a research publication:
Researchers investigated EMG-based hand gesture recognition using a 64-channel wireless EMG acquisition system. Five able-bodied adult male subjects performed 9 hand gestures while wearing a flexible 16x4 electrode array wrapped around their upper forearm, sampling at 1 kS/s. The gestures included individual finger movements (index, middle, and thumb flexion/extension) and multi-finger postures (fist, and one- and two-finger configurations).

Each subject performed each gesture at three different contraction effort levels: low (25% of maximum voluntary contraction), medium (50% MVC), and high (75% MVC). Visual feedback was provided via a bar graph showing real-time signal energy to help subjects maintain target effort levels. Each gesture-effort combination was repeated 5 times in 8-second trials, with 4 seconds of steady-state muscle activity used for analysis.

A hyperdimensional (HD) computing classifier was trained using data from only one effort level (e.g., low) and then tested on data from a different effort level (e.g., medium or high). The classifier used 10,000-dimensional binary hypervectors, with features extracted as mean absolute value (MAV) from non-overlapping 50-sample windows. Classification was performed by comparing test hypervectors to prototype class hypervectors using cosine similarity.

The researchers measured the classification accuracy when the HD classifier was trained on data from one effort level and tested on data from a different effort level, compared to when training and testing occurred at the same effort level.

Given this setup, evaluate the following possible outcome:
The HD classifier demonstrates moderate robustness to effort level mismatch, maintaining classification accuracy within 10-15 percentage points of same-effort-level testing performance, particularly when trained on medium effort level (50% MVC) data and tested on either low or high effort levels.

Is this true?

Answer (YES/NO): NO